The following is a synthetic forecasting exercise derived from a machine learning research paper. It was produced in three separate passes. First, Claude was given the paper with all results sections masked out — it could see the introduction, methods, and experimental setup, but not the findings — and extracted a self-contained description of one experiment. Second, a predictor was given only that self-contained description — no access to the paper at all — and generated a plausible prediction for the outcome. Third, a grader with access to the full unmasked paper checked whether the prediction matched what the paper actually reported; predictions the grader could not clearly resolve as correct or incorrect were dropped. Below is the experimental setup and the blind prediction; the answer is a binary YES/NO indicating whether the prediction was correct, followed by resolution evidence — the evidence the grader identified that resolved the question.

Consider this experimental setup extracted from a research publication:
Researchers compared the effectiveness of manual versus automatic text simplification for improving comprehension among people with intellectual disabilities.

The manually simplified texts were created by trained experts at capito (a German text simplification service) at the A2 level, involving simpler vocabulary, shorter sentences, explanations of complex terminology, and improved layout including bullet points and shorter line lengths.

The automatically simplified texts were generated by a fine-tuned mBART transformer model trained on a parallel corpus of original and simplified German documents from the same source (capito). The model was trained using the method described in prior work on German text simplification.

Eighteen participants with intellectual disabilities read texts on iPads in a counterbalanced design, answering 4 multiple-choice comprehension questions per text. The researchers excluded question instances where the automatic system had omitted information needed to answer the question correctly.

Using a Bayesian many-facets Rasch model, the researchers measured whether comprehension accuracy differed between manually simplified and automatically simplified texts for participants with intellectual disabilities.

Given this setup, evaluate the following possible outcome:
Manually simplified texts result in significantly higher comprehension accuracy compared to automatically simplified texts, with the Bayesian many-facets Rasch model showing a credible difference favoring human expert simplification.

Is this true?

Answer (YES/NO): NO